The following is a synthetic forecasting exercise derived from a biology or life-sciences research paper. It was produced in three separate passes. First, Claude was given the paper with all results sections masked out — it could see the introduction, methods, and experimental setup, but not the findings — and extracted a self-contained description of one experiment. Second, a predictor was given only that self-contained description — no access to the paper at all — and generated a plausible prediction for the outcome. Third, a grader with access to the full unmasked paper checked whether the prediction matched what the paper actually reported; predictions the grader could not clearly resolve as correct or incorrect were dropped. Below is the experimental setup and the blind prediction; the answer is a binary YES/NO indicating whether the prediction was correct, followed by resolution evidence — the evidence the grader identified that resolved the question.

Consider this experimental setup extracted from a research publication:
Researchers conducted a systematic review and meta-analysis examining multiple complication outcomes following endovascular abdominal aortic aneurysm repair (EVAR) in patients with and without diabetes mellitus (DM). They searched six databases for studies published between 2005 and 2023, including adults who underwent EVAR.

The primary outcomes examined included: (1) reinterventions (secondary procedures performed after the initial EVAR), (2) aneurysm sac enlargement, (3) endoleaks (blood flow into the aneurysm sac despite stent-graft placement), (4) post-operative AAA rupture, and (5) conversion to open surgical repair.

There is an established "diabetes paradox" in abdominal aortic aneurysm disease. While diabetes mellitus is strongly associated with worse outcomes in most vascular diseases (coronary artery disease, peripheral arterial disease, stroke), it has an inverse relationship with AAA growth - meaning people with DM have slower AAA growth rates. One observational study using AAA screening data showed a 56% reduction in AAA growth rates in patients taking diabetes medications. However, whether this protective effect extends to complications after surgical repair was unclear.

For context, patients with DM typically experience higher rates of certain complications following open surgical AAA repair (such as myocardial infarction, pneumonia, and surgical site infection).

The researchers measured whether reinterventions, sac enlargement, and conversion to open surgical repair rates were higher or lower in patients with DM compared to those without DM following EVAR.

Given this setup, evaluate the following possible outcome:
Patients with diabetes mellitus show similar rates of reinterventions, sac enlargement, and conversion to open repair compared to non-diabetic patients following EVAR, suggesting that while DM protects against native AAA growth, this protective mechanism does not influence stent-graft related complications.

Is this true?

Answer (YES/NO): NO